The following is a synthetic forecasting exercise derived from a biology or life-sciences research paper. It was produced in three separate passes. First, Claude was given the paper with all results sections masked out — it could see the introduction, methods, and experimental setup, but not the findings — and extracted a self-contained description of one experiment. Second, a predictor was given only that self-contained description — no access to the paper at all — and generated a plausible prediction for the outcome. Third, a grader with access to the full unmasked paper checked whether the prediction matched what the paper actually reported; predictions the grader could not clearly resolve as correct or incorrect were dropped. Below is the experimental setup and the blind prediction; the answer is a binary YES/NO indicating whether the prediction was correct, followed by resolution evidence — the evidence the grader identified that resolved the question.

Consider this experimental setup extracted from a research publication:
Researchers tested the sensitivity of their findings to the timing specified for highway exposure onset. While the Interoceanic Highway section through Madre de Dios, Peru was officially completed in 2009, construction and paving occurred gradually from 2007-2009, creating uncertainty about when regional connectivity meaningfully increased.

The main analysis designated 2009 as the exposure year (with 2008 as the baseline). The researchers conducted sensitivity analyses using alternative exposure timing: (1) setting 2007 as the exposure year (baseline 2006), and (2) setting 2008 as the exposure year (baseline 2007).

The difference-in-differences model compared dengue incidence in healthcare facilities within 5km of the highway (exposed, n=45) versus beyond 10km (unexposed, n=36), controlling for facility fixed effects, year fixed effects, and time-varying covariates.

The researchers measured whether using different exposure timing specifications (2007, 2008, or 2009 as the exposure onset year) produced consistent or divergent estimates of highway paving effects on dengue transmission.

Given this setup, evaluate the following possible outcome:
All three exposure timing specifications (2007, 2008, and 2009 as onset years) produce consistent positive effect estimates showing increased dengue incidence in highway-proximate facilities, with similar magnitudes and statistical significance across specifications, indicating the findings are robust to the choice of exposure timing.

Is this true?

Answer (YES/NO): YES